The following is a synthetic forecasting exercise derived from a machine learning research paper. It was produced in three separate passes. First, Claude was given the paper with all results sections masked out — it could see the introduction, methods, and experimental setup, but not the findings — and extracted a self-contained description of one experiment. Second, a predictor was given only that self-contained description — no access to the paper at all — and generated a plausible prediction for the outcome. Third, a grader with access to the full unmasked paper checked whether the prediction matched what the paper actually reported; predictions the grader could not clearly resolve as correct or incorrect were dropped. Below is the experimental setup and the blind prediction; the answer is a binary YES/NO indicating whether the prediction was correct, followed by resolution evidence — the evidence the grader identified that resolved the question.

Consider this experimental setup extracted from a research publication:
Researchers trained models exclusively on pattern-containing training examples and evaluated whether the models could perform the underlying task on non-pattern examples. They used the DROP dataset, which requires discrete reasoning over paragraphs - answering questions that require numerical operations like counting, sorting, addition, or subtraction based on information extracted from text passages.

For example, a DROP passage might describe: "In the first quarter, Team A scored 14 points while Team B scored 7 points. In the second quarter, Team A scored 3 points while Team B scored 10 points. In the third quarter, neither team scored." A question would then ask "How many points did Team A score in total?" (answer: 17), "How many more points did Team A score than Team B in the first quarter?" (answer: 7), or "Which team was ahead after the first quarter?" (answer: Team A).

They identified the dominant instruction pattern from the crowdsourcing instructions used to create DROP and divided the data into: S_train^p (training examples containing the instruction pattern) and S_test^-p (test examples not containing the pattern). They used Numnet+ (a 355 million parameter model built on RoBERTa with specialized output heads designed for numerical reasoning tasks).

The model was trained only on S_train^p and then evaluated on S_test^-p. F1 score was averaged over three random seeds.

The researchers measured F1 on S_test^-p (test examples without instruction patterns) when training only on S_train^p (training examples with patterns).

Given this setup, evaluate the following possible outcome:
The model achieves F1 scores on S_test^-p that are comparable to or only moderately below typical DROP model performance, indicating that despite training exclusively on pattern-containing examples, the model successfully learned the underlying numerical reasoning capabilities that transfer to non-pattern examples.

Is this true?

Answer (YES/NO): NO